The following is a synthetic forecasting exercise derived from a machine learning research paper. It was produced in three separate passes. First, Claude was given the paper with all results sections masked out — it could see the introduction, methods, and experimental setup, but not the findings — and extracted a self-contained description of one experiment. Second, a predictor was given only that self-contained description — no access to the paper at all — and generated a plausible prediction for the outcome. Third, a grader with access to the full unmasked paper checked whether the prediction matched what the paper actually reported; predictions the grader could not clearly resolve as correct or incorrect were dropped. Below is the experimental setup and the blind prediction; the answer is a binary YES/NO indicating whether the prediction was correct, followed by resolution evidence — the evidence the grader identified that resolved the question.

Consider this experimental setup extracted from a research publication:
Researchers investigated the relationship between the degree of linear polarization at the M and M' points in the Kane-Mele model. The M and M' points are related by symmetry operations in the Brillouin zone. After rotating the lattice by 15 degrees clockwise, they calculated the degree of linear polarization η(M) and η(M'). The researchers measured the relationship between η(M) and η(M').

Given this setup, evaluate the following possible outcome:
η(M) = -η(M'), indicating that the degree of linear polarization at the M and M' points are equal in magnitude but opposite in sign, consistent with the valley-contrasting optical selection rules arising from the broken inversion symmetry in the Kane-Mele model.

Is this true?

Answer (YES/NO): YES